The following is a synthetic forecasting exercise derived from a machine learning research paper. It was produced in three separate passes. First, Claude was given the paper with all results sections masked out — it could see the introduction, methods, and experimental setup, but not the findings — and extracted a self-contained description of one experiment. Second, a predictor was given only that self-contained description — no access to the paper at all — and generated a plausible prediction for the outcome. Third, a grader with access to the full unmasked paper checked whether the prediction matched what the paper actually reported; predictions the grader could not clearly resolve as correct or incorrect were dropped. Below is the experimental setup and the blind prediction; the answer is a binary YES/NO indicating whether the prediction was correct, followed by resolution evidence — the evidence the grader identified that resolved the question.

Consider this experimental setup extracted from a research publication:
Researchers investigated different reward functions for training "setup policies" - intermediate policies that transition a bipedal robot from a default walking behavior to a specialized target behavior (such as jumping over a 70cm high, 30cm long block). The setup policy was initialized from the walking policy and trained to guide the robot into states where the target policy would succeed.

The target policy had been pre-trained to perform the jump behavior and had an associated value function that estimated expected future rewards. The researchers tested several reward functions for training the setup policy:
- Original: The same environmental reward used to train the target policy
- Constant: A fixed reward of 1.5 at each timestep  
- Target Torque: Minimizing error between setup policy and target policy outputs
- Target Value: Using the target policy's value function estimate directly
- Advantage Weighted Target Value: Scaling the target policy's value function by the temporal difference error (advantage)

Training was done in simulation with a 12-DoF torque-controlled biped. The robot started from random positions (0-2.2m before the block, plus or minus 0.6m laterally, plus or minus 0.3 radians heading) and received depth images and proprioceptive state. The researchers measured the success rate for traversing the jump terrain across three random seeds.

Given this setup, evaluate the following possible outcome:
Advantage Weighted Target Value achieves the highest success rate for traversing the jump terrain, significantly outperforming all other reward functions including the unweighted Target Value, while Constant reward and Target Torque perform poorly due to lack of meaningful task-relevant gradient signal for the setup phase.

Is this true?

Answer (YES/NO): NO